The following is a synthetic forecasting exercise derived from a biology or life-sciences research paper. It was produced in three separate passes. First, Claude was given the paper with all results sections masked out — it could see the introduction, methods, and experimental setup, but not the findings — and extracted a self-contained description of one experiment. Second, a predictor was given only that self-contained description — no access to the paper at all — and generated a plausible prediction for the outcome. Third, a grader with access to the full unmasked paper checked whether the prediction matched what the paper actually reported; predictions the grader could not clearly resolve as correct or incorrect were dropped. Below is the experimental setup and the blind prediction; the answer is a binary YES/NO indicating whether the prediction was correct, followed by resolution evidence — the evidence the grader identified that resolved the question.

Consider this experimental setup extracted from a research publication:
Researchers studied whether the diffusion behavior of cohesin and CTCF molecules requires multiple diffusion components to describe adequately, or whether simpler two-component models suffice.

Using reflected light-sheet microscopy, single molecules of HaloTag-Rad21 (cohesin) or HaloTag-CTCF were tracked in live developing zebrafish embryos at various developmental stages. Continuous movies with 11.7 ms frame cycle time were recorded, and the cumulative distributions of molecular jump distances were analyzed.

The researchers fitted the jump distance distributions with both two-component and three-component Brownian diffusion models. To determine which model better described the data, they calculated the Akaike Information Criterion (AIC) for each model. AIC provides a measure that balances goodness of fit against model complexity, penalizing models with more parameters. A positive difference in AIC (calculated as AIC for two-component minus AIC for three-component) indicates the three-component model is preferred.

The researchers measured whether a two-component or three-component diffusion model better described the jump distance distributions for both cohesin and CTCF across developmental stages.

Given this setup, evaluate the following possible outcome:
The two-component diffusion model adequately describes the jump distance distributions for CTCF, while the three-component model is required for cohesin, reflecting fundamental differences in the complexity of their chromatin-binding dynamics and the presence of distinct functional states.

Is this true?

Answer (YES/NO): NO